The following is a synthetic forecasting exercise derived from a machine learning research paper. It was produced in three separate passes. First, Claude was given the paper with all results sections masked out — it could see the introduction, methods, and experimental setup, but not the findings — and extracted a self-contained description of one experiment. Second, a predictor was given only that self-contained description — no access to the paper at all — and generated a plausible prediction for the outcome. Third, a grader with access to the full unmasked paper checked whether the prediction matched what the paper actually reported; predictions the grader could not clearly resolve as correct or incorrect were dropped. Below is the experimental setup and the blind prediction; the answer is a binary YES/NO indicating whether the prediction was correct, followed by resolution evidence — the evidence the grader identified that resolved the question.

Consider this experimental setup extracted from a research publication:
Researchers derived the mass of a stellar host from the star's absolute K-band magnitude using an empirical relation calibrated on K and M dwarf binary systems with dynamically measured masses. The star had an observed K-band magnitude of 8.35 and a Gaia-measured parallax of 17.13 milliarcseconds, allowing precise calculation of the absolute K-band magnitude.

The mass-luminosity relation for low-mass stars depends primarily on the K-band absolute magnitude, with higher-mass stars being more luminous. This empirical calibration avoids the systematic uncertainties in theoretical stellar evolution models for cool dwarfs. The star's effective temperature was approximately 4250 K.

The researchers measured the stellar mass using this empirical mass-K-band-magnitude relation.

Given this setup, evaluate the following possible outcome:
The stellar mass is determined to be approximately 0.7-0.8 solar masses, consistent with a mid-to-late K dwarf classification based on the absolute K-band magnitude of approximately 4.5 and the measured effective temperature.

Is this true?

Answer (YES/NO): NO